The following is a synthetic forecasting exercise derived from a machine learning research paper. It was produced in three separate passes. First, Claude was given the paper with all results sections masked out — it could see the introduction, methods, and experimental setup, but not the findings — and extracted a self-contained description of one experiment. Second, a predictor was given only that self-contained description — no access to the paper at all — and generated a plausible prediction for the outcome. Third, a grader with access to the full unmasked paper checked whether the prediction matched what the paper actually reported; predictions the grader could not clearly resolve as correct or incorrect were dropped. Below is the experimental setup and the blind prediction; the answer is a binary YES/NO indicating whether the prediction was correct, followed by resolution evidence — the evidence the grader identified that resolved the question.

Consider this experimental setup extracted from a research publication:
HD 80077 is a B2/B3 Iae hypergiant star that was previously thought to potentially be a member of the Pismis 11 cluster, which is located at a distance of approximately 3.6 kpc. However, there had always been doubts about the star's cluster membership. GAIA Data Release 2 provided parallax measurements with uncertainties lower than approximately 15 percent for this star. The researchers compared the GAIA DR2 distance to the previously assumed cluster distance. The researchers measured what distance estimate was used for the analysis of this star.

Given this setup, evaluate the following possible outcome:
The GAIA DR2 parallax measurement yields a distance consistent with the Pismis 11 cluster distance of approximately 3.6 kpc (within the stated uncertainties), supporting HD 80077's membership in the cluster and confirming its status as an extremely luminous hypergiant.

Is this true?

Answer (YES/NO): NO